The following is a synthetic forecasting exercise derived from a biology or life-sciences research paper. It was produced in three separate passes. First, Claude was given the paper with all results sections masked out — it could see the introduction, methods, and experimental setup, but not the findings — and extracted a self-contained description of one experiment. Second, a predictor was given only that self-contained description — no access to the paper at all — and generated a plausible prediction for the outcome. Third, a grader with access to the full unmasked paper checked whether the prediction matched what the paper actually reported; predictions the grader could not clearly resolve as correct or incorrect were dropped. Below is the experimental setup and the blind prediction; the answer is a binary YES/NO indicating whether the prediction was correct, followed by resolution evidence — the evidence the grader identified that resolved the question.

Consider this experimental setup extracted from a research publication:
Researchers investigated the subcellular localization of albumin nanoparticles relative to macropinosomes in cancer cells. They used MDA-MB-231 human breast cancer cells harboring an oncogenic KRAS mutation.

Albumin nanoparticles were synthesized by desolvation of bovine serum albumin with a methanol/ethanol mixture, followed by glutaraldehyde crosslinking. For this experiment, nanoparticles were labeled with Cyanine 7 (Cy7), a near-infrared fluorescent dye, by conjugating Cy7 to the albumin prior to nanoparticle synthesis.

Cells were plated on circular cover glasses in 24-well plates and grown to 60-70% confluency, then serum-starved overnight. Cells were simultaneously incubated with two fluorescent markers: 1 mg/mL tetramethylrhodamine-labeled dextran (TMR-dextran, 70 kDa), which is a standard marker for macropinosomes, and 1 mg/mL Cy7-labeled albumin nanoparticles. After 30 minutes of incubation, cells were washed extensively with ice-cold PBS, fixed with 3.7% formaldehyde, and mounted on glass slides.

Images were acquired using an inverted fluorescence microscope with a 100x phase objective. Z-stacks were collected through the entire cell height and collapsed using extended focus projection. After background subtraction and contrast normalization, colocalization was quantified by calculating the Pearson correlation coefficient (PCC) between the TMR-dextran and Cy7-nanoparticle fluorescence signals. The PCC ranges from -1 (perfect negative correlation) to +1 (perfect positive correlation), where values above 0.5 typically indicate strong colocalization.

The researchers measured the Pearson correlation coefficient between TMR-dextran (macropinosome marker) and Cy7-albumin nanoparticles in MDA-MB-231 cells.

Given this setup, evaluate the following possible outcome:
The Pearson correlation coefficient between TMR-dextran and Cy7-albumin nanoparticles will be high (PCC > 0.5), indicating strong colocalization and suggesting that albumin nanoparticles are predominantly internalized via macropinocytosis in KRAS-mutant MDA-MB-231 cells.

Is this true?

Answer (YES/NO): YES